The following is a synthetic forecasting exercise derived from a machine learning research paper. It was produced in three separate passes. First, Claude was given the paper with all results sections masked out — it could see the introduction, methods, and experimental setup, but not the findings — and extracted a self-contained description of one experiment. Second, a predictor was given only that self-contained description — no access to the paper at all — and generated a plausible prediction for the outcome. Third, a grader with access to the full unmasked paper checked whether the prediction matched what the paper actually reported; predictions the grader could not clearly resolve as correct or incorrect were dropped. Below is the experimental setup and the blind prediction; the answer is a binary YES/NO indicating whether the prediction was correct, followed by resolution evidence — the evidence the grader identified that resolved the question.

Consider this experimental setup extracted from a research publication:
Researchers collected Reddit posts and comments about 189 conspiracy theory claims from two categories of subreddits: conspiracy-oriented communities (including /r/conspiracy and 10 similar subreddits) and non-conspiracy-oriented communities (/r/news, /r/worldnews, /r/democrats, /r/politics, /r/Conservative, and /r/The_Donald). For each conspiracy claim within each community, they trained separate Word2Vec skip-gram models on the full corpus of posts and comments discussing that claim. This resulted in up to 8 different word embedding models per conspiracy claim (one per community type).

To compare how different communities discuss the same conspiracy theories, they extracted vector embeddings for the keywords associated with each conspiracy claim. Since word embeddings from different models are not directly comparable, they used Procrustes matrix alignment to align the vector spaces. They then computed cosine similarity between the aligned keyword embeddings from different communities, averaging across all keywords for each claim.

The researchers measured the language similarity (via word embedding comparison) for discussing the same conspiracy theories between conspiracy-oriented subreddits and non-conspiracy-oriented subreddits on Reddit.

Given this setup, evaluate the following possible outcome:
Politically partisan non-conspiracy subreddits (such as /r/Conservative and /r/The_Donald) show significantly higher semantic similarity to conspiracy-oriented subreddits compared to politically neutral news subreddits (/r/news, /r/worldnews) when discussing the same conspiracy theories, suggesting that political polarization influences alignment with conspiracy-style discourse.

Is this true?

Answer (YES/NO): NO